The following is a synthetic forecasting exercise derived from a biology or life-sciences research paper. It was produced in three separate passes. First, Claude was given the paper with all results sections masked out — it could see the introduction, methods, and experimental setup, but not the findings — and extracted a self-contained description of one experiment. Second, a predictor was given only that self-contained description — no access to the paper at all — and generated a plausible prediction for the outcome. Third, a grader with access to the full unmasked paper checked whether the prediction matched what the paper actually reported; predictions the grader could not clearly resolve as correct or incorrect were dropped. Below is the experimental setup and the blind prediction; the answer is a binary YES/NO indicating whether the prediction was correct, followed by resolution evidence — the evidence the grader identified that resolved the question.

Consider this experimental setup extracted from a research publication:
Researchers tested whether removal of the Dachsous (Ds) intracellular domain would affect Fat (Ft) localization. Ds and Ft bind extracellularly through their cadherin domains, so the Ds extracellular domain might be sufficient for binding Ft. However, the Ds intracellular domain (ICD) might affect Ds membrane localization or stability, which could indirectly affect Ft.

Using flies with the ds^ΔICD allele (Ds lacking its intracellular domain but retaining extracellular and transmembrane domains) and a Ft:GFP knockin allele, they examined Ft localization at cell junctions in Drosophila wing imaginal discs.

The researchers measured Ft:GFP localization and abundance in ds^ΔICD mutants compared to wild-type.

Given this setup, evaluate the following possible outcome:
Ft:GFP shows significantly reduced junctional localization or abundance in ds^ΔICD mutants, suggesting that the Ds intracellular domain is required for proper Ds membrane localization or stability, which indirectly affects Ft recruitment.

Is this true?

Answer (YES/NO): NO